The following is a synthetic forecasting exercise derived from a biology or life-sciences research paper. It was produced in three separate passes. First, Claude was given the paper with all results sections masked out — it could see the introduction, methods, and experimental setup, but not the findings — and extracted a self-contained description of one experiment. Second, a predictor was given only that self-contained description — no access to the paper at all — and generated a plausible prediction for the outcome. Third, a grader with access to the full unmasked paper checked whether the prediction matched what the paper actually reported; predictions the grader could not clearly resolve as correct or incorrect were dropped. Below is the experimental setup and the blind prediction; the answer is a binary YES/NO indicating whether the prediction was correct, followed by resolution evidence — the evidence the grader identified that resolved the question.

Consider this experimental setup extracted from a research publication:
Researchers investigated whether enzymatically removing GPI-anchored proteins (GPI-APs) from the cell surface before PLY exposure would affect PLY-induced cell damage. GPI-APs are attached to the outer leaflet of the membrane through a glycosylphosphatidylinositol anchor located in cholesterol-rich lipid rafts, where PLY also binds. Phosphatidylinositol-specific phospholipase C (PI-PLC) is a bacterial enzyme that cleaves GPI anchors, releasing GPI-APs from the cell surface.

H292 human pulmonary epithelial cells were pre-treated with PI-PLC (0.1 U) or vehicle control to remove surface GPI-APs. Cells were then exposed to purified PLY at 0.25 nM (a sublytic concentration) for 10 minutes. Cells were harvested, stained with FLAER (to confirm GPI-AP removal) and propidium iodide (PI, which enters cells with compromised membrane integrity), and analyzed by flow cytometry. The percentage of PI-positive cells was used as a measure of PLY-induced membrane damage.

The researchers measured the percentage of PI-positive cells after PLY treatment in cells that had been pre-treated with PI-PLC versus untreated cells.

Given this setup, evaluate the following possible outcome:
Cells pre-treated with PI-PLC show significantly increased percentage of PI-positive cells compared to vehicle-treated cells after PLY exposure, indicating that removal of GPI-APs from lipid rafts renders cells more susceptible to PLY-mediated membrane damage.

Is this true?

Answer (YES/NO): NO